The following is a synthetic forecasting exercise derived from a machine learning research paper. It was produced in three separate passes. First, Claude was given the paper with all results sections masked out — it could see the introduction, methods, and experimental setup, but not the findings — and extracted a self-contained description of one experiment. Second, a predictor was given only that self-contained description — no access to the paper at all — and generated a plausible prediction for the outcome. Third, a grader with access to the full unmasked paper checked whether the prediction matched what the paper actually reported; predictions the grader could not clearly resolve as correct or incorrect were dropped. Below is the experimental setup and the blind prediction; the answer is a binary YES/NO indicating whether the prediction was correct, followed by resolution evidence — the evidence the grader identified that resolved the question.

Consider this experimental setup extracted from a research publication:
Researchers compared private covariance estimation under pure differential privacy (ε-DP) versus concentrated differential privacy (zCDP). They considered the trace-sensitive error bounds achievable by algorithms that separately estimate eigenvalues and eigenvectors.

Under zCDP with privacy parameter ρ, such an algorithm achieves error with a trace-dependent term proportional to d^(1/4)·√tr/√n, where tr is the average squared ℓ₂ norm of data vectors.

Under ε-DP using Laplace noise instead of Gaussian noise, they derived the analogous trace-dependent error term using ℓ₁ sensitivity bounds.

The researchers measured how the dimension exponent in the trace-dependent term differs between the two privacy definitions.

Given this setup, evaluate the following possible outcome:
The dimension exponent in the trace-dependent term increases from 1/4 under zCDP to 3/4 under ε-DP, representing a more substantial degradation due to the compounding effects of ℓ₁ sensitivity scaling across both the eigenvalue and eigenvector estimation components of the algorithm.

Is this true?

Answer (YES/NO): YES